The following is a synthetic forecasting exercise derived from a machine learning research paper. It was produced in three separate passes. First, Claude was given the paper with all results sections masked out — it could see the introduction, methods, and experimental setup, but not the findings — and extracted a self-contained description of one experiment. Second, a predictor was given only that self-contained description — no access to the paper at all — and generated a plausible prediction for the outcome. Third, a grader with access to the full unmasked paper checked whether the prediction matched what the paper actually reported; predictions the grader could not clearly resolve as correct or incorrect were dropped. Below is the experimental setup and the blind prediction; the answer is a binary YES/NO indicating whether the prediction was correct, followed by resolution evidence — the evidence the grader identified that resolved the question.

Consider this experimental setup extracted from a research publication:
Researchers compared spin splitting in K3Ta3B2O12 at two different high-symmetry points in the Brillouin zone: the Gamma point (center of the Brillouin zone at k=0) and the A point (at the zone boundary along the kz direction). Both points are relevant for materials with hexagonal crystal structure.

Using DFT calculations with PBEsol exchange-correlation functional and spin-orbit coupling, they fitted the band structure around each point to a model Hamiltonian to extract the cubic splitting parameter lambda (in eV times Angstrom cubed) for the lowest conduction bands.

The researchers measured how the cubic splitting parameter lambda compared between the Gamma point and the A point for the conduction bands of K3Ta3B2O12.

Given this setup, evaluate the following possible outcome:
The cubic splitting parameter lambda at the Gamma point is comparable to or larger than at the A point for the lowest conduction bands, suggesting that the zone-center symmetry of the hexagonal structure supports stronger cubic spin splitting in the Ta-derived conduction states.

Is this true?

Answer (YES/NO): NO